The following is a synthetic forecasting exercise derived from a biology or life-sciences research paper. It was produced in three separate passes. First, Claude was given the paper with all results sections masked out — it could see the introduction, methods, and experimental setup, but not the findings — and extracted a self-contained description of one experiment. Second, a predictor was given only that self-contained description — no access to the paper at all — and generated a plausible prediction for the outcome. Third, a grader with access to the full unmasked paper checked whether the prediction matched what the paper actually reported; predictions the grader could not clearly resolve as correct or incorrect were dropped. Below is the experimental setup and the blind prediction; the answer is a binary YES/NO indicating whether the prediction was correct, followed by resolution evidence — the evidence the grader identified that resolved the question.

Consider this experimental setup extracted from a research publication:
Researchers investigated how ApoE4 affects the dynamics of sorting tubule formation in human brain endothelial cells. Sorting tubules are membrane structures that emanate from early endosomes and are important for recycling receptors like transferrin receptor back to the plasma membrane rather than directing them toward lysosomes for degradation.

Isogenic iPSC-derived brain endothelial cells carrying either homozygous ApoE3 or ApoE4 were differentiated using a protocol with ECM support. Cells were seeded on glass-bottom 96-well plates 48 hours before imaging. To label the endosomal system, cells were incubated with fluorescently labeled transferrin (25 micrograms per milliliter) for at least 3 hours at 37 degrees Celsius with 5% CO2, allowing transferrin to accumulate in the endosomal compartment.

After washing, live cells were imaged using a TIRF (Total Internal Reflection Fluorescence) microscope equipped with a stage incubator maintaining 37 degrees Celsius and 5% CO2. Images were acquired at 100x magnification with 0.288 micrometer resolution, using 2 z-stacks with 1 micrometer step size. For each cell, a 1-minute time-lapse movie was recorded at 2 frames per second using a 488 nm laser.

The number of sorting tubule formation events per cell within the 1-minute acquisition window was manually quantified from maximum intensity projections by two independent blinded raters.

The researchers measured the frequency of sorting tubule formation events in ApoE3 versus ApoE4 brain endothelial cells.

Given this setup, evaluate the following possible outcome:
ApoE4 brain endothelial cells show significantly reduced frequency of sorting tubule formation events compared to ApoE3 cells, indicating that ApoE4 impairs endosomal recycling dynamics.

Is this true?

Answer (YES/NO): YES